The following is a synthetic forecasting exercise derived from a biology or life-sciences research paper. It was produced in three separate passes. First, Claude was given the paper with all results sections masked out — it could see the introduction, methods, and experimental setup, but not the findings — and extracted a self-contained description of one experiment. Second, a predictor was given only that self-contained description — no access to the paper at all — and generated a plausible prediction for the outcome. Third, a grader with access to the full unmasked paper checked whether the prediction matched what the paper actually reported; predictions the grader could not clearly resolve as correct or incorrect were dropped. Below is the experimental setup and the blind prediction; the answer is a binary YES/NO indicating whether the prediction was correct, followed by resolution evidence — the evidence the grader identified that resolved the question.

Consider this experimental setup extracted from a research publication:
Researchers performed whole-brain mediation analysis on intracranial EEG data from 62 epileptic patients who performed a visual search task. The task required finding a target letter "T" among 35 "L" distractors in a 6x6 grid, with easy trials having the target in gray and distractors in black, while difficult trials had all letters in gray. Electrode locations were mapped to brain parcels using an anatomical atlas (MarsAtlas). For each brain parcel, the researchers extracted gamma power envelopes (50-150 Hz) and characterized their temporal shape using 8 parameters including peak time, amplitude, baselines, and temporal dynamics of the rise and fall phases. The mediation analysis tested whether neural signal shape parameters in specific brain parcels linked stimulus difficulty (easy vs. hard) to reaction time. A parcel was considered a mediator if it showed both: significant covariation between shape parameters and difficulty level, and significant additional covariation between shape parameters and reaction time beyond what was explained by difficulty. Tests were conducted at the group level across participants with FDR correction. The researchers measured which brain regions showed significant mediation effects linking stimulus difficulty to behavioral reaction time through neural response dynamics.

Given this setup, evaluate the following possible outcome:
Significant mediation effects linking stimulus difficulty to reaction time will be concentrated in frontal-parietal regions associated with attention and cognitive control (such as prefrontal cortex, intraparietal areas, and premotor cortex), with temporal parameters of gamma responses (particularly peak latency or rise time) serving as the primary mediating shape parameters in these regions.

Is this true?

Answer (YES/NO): NO